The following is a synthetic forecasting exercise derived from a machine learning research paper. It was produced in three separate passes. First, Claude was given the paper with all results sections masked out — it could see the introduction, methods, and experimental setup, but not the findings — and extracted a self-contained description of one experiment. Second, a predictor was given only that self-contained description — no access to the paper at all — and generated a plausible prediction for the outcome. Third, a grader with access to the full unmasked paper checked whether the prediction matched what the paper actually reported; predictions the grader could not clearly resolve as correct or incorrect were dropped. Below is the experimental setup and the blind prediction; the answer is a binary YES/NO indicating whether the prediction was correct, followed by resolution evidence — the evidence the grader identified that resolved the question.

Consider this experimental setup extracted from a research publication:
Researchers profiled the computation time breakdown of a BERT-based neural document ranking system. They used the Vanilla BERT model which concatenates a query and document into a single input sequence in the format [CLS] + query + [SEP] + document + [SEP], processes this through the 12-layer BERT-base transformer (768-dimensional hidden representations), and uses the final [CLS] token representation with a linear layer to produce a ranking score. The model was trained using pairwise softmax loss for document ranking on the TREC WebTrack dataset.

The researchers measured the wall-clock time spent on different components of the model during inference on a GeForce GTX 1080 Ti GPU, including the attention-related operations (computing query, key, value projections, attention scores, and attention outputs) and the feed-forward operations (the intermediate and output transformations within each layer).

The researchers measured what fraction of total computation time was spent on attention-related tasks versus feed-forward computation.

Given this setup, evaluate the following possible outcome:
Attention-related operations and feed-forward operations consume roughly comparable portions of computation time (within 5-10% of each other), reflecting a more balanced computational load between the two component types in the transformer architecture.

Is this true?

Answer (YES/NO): YES